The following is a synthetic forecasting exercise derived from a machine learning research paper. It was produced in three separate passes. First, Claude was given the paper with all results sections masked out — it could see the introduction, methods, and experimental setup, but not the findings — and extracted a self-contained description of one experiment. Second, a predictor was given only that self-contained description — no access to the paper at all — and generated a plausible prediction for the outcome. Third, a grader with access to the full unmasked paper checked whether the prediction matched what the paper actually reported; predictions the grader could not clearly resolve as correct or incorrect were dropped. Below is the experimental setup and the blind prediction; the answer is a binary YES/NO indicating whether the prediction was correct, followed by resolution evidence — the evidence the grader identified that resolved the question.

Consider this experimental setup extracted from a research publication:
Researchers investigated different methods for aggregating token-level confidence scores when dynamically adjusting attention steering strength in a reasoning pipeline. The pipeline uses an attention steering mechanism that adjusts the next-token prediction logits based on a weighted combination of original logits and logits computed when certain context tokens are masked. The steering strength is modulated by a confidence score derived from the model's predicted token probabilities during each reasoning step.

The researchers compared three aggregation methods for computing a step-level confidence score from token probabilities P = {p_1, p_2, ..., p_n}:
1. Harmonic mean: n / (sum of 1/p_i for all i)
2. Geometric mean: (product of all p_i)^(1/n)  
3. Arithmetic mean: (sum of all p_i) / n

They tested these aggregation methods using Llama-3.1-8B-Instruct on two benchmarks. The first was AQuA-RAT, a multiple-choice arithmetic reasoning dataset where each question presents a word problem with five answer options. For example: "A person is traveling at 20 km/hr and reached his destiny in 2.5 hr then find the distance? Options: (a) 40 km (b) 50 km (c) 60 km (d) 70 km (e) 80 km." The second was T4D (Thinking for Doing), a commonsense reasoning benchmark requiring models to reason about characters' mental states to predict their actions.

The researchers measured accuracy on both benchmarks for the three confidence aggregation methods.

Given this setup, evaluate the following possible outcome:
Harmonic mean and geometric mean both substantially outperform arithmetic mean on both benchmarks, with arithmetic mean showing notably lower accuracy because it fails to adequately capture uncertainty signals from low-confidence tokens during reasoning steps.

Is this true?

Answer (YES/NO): NO